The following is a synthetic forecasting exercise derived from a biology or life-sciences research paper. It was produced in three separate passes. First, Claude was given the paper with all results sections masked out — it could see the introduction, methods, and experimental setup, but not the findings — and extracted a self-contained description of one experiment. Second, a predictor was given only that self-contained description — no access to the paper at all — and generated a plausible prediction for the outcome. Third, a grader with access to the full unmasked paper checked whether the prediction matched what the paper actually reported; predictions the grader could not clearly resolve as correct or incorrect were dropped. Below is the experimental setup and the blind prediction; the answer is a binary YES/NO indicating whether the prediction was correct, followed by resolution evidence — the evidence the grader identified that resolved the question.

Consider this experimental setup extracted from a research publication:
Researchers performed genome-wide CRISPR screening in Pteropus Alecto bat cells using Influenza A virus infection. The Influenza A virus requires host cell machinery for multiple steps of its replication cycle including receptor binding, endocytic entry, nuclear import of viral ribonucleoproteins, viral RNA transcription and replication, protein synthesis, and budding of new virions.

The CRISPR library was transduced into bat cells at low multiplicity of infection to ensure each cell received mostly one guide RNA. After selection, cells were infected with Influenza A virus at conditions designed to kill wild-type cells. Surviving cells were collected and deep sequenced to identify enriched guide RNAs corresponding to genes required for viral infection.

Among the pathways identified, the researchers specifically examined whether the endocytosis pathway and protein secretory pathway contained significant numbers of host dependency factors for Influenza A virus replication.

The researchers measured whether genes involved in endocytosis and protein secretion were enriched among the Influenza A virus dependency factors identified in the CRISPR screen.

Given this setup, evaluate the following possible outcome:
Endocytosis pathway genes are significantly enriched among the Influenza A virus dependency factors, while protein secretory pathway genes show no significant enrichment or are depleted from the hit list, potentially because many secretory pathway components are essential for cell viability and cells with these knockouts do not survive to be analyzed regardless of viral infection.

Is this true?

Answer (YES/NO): NO